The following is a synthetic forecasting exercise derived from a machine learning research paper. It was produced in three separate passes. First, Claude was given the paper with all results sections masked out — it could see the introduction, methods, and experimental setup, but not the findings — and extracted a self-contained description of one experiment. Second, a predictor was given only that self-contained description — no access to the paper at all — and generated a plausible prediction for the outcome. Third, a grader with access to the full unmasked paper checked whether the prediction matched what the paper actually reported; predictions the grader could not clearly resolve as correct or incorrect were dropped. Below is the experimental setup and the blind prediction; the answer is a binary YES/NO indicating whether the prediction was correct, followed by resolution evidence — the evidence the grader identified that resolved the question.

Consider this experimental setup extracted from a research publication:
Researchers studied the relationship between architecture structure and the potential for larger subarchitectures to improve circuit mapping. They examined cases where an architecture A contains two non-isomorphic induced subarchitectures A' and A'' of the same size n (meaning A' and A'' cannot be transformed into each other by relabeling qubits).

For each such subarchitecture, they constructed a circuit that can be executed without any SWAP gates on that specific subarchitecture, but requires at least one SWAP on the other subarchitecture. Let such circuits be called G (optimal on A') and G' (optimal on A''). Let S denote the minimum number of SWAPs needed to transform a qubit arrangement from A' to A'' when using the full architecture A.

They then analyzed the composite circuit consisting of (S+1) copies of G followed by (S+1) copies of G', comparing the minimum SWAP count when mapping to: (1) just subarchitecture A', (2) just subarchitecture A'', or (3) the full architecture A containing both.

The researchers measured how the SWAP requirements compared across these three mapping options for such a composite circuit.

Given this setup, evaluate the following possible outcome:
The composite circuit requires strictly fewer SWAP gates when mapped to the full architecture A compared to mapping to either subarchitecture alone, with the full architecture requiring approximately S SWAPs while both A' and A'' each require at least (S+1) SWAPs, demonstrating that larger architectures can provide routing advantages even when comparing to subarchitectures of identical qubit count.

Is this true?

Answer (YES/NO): YES